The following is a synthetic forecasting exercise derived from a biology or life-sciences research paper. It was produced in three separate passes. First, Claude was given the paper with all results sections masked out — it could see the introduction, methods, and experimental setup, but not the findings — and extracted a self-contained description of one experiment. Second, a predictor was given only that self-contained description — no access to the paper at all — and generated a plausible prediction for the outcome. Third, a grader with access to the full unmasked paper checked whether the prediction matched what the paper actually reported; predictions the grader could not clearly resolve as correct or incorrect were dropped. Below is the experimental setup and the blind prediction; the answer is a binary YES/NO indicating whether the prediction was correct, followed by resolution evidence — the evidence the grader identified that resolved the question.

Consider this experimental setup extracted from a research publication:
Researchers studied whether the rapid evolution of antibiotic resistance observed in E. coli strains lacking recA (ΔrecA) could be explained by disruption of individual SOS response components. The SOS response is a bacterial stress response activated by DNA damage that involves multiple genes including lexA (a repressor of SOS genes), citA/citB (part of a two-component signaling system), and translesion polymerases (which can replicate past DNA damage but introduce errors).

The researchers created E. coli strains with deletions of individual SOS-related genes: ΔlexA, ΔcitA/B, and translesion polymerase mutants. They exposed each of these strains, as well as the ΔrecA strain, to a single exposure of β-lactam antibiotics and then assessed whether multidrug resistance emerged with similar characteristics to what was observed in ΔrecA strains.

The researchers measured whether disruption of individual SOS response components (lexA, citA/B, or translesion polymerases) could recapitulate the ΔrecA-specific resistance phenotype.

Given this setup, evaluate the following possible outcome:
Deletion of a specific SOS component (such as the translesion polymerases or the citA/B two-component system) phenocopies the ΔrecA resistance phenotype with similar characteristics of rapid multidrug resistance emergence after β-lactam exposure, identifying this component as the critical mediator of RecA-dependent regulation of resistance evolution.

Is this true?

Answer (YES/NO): NO